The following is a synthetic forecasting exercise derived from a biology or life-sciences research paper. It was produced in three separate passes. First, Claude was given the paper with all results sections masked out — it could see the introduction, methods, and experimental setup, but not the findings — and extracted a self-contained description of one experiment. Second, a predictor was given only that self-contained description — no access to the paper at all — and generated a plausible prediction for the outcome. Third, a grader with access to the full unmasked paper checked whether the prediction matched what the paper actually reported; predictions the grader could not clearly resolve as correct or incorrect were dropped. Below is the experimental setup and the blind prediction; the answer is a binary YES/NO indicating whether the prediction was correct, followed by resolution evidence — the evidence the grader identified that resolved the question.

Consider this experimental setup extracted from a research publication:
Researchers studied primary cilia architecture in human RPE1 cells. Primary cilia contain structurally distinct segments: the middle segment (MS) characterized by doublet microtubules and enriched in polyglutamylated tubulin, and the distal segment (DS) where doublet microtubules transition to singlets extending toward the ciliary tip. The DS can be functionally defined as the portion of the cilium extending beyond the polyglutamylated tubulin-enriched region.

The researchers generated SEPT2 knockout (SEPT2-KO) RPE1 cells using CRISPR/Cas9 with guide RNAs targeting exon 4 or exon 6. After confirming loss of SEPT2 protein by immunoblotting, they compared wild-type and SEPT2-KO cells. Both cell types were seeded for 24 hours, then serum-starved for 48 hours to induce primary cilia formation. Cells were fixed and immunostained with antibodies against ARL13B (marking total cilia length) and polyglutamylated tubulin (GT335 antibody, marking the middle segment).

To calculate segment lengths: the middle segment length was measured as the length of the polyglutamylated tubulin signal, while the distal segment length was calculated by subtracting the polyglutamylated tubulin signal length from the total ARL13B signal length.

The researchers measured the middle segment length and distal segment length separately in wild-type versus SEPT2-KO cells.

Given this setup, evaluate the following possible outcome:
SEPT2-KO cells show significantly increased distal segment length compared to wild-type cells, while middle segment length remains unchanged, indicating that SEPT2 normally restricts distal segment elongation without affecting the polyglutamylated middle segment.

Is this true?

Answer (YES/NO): YES